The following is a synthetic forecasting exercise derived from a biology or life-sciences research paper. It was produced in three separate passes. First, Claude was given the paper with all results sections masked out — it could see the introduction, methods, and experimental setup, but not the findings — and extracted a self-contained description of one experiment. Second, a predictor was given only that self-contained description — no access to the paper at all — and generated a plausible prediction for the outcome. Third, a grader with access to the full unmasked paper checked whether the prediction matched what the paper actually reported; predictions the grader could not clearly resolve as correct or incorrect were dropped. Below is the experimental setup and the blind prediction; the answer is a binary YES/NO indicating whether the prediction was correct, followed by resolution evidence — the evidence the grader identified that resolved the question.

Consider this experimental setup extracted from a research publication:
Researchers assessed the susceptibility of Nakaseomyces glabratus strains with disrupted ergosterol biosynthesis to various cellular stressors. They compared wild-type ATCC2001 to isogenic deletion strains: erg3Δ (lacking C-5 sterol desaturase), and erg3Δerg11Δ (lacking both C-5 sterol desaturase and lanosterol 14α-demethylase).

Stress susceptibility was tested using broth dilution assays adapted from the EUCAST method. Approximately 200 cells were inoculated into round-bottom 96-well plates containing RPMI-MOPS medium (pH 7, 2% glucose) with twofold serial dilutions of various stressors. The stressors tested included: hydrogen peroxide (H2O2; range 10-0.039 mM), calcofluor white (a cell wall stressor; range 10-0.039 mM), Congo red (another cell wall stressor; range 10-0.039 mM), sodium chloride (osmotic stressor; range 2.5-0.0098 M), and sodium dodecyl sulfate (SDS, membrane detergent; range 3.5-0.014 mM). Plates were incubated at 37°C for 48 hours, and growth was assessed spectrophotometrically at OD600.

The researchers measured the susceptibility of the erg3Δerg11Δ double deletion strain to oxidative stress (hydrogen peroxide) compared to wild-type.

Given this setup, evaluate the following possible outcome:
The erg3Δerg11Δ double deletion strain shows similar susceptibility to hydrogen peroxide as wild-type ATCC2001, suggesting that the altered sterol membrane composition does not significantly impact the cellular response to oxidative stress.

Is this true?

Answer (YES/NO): NO